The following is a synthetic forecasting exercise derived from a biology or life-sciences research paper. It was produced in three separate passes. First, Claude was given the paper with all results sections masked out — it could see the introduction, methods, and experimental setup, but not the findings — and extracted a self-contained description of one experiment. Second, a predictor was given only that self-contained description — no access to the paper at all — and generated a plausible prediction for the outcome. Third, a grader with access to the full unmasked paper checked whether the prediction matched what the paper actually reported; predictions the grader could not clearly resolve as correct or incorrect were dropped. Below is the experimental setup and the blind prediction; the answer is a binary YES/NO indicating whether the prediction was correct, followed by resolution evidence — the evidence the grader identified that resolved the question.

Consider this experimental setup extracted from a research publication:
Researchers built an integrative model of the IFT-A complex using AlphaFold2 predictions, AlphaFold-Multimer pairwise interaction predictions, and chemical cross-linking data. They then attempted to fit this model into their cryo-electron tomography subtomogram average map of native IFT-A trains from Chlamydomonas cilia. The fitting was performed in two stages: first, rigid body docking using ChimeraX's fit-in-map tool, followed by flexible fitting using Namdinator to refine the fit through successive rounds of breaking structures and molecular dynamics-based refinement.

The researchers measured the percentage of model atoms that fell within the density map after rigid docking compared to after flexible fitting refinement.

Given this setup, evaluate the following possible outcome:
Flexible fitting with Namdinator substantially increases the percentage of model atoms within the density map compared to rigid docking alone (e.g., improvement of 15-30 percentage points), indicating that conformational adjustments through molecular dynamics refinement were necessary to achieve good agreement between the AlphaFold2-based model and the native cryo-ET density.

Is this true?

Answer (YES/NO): YES